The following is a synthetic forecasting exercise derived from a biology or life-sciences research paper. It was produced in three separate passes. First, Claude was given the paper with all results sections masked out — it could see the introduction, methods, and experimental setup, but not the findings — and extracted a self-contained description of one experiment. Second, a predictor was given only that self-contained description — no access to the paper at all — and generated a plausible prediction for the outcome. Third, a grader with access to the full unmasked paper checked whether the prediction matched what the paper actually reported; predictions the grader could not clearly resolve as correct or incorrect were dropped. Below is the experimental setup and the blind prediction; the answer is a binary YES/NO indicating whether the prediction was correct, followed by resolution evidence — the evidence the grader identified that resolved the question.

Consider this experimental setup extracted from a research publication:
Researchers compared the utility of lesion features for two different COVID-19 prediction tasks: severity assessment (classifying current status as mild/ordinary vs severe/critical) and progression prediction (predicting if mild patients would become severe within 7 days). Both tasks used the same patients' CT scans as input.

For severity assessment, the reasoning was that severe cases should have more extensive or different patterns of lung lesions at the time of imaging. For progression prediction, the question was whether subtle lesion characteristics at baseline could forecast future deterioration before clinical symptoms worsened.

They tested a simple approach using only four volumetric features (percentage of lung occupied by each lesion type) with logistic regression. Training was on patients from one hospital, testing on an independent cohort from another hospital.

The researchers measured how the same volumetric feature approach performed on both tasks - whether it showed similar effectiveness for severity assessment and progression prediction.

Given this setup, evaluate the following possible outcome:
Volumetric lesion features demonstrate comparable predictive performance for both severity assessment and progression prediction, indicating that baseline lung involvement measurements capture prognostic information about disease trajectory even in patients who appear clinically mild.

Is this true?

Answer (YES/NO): NO